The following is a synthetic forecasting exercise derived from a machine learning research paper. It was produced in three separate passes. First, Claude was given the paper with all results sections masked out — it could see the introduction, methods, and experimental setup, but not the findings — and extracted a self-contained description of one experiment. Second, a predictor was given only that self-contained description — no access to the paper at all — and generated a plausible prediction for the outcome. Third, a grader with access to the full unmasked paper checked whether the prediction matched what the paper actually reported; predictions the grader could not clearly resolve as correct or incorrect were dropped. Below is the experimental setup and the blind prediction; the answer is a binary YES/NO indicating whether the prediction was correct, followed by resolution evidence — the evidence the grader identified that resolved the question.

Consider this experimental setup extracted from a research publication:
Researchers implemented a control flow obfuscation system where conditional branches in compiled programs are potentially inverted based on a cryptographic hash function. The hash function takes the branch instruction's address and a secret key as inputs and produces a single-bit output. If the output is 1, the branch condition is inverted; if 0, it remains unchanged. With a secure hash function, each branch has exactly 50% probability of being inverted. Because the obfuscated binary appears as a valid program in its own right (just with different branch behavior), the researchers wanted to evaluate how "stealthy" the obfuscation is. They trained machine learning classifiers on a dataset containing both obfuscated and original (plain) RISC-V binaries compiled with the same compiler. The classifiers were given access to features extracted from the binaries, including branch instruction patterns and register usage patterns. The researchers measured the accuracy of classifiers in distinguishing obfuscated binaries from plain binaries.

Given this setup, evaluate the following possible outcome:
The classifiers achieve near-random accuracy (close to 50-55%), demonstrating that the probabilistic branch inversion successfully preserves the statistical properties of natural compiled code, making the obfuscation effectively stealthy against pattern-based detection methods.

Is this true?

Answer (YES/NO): NO